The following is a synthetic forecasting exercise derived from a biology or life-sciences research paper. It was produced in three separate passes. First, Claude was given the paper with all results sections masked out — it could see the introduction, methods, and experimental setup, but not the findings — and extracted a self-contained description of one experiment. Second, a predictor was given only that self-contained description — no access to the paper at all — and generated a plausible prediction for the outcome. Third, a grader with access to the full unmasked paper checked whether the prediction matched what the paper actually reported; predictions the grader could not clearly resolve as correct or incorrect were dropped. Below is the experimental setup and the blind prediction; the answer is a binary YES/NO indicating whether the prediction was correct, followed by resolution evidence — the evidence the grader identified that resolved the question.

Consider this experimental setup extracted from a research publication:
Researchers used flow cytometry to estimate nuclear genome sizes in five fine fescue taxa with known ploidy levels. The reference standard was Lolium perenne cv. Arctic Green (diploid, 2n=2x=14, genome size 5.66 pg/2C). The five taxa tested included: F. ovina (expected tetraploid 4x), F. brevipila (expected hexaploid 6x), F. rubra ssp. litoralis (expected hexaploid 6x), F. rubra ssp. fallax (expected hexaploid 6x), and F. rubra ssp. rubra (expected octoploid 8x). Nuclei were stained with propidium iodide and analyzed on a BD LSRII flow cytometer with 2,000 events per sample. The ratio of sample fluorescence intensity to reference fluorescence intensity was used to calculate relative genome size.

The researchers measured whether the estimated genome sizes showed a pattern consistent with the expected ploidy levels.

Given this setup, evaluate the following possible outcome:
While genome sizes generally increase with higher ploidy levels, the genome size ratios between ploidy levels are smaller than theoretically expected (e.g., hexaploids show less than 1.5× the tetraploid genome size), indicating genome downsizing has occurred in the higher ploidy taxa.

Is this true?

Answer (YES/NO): NO